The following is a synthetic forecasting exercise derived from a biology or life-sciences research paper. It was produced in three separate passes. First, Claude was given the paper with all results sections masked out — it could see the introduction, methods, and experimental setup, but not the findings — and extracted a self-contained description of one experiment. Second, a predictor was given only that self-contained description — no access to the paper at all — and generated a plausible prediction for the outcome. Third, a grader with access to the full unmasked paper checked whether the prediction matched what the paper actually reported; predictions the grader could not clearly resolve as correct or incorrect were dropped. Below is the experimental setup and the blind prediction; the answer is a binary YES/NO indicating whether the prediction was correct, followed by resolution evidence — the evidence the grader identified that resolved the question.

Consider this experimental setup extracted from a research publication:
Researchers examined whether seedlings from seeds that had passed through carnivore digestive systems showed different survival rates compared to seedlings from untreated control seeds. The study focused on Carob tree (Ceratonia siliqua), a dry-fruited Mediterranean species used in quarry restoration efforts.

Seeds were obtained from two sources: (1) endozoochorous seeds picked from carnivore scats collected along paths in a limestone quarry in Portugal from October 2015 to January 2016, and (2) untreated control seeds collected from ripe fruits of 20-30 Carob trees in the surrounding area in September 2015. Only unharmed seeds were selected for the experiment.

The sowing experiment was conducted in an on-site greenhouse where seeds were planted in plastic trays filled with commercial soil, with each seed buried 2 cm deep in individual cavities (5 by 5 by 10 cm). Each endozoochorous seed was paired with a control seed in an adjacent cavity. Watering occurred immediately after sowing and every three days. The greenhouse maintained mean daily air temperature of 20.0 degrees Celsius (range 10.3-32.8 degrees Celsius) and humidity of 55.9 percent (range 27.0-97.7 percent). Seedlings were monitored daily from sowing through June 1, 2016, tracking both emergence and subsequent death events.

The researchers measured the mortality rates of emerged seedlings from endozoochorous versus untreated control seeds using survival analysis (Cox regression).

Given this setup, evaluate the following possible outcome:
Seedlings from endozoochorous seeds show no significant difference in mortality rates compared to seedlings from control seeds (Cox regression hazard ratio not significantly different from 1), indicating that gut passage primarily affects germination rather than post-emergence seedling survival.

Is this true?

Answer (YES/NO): NO